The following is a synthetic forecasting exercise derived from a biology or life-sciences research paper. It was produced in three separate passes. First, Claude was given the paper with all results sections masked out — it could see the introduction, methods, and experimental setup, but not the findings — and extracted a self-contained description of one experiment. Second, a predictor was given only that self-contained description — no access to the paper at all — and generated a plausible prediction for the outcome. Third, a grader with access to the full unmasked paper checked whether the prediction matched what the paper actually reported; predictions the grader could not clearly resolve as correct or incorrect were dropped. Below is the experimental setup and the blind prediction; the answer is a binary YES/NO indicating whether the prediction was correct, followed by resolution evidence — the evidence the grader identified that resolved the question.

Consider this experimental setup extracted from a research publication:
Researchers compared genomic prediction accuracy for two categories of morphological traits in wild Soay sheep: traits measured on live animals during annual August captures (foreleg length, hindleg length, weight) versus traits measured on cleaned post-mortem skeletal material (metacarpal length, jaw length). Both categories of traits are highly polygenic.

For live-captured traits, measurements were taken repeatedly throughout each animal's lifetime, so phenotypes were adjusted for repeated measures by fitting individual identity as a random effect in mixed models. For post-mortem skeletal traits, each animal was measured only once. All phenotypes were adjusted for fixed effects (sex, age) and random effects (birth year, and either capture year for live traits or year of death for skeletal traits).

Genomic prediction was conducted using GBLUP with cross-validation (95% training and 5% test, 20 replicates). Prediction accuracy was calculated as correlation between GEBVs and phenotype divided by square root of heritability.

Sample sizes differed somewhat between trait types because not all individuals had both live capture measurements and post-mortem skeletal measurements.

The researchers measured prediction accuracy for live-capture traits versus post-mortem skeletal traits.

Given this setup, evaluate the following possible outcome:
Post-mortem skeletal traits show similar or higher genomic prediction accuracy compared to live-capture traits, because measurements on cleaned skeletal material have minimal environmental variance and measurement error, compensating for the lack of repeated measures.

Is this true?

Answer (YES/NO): NO